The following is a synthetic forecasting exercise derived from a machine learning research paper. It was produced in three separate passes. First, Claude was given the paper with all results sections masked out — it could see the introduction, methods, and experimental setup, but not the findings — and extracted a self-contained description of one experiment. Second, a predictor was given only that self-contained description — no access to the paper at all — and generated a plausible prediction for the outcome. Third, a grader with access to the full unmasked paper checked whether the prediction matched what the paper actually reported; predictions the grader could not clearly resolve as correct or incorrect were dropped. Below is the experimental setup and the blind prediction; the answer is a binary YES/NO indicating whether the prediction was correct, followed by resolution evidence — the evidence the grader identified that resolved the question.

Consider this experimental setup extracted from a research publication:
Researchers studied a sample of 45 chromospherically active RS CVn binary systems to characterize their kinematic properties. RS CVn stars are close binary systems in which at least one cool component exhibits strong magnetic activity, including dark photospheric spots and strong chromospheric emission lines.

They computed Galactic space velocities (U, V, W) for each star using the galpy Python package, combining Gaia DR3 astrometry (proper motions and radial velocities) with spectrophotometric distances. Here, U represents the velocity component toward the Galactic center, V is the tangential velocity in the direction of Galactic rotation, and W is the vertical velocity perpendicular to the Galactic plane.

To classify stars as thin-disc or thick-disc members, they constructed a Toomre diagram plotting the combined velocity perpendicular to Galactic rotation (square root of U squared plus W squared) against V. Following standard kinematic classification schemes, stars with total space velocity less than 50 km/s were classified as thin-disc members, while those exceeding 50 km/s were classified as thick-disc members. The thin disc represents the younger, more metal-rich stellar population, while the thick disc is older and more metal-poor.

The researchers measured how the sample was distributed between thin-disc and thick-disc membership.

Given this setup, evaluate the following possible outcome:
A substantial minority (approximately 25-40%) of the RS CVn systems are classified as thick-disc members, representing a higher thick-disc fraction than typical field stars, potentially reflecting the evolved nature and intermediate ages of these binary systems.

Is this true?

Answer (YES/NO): NO